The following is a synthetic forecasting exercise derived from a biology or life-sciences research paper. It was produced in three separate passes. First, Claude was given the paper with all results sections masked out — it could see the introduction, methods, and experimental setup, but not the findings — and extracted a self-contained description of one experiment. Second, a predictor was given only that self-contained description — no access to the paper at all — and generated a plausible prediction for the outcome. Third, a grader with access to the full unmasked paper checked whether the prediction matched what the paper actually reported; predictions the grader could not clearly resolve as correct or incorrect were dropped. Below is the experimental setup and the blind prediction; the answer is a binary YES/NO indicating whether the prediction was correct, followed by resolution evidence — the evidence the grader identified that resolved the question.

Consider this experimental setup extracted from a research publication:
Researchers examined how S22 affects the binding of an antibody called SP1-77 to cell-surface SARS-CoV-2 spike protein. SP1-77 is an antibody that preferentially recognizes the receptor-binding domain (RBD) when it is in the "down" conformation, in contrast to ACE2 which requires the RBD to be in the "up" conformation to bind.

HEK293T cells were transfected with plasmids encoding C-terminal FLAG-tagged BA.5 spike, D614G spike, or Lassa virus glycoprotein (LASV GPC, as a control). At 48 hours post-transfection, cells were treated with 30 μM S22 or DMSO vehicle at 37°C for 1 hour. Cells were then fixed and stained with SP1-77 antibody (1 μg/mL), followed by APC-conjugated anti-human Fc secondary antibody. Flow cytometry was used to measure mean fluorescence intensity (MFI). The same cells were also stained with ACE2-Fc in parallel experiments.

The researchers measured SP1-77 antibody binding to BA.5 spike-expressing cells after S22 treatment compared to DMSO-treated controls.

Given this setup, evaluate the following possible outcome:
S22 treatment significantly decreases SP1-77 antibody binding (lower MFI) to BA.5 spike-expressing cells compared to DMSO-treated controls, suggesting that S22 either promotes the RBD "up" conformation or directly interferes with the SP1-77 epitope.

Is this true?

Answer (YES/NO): NO